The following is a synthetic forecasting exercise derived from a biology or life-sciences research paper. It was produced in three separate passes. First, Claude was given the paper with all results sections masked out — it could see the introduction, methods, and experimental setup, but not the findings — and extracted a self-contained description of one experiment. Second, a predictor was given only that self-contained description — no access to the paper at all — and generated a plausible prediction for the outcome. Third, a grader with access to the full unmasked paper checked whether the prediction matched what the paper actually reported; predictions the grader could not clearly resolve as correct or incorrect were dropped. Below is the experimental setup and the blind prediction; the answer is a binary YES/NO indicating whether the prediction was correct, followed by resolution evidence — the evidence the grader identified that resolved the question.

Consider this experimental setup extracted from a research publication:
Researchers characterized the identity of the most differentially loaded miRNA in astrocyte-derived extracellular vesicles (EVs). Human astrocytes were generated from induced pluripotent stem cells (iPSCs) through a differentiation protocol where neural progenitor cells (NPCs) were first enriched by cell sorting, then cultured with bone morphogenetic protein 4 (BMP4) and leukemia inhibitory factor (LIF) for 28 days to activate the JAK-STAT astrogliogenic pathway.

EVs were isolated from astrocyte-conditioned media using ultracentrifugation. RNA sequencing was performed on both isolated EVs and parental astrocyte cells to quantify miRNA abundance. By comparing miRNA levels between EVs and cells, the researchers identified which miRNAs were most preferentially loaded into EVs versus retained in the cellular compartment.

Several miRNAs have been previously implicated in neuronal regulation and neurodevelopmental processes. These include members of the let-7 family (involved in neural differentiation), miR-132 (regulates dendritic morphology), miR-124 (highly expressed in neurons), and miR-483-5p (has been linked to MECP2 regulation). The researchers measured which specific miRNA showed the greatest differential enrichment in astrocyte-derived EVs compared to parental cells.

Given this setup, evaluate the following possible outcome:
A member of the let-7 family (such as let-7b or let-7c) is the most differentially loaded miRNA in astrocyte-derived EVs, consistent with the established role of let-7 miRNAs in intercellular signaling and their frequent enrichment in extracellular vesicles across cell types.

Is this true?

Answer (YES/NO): NO